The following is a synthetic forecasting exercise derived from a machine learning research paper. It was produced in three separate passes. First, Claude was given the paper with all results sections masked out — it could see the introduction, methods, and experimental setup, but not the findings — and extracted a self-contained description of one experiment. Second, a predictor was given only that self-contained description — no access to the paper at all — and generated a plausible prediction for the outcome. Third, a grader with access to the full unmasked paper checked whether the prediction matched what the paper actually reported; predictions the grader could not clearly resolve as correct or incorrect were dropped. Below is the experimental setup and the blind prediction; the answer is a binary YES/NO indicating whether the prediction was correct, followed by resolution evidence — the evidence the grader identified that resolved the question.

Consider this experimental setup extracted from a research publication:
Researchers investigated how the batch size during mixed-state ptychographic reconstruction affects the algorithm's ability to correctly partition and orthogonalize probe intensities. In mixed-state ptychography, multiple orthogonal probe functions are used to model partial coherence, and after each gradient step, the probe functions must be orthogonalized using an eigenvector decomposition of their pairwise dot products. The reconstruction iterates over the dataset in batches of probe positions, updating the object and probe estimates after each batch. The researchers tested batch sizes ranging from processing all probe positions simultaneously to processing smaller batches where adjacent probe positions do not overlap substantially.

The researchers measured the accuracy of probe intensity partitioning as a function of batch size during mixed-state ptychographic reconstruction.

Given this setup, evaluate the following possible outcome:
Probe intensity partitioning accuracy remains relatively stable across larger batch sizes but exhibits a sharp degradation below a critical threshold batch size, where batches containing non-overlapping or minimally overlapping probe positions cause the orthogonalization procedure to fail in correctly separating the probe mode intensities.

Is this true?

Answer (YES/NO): NO